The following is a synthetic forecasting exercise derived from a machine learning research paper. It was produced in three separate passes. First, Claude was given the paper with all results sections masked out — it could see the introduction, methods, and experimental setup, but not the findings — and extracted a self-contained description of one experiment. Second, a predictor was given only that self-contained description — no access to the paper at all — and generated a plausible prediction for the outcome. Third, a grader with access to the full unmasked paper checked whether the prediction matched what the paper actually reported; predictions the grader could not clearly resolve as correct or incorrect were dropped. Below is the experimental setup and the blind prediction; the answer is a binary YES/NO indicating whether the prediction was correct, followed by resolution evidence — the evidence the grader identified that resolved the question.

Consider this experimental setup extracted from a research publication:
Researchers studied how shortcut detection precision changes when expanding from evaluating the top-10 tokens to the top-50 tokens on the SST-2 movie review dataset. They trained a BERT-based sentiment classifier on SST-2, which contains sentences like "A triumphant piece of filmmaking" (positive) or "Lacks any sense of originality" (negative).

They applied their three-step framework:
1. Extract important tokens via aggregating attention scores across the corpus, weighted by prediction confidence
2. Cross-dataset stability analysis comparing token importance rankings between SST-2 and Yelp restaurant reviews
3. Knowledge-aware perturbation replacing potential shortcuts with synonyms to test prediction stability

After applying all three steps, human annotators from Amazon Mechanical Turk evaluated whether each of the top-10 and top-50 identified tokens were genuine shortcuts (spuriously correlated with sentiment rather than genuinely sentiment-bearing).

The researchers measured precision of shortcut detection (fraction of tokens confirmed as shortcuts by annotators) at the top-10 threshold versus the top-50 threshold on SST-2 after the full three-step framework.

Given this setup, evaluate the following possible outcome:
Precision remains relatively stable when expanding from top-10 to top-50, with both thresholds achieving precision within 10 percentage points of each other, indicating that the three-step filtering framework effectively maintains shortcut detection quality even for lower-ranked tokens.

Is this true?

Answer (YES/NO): YES